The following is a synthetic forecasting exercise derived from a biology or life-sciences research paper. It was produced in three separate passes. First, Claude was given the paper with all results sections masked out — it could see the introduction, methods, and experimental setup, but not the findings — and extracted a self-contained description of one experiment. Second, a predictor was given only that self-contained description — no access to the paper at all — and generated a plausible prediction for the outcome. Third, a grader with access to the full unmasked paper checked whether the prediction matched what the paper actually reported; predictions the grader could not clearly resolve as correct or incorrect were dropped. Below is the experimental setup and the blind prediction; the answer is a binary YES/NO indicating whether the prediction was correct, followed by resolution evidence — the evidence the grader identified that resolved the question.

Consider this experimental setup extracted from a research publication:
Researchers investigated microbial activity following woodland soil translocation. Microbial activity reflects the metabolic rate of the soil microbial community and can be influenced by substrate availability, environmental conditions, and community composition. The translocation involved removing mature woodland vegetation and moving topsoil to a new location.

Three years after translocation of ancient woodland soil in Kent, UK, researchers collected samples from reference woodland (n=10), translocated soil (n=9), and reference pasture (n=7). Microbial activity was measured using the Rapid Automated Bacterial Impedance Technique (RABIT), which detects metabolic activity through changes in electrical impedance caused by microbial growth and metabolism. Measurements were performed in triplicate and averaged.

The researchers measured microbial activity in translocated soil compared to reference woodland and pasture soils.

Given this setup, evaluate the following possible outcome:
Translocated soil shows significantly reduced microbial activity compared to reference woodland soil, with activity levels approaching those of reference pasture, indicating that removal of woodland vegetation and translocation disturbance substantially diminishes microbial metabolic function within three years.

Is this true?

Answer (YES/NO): NO